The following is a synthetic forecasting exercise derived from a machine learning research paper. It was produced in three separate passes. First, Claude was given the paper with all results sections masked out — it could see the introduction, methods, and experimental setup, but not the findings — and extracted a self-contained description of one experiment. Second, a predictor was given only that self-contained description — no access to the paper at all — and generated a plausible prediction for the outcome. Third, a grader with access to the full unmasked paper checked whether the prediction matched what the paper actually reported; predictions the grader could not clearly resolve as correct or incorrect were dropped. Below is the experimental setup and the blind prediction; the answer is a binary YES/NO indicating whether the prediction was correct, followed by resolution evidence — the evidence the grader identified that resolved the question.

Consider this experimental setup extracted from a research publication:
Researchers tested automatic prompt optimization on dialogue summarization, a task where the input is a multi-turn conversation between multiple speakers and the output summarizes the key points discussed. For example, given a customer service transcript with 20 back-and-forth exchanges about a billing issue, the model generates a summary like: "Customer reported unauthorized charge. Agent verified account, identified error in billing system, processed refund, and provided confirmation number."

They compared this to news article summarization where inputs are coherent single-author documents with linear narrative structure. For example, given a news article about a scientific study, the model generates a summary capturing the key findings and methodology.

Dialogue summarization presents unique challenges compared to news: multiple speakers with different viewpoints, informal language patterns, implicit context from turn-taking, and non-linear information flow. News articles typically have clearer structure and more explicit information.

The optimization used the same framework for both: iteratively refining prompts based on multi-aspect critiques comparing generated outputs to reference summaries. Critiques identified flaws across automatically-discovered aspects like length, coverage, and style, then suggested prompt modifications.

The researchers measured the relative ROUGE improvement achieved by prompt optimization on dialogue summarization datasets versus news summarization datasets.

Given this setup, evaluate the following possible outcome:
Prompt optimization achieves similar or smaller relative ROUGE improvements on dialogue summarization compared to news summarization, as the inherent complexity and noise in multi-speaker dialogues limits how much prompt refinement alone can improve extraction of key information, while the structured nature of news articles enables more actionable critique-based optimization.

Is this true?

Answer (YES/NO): NO